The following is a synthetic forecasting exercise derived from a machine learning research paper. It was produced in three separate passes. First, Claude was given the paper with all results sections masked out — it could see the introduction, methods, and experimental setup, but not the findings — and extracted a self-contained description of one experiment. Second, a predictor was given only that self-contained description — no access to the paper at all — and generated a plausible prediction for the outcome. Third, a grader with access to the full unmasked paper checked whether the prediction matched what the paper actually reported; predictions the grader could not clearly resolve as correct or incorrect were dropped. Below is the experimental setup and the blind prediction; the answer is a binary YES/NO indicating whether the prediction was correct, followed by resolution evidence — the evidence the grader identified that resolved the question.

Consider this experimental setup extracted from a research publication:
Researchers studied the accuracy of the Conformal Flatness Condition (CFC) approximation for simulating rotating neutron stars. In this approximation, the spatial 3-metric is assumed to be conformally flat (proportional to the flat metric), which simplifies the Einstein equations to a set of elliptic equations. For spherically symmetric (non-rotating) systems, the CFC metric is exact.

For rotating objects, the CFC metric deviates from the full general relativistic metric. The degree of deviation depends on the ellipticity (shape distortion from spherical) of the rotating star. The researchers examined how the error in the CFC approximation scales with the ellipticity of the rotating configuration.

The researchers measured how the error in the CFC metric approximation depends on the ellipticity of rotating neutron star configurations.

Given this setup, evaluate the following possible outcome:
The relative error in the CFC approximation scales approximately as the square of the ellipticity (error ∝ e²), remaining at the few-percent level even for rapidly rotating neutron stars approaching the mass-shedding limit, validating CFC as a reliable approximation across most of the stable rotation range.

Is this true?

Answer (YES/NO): NO